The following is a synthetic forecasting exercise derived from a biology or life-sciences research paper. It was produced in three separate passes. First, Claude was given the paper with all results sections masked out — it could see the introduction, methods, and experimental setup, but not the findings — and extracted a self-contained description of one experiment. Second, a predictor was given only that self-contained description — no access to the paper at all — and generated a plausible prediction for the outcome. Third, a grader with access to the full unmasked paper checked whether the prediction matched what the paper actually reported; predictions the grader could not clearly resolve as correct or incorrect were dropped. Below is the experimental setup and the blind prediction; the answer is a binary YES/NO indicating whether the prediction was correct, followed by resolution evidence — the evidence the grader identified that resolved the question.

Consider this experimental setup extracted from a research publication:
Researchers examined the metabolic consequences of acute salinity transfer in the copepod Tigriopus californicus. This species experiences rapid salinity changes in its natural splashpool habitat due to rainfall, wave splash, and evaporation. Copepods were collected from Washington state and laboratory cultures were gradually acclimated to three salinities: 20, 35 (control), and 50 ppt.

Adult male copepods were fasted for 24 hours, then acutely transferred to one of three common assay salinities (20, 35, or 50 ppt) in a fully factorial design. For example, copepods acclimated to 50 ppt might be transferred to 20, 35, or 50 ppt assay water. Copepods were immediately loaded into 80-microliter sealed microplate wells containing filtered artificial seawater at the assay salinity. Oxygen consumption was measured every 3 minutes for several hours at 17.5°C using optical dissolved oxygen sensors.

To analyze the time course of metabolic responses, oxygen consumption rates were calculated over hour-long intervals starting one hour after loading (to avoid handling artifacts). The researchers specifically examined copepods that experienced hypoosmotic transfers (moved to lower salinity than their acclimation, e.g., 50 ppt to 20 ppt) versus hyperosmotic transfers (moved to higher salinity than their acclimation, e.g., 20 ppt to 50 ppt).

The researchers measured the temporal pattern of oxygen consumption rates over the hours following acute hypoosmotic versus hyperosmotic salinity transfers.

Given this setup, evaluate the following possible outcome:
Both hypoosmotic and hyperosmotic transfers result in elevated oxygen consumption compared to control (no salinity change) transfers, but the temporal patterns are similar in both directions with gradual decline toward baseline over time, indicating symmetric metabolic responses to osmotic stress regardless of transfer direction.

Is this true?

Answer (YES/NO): NO